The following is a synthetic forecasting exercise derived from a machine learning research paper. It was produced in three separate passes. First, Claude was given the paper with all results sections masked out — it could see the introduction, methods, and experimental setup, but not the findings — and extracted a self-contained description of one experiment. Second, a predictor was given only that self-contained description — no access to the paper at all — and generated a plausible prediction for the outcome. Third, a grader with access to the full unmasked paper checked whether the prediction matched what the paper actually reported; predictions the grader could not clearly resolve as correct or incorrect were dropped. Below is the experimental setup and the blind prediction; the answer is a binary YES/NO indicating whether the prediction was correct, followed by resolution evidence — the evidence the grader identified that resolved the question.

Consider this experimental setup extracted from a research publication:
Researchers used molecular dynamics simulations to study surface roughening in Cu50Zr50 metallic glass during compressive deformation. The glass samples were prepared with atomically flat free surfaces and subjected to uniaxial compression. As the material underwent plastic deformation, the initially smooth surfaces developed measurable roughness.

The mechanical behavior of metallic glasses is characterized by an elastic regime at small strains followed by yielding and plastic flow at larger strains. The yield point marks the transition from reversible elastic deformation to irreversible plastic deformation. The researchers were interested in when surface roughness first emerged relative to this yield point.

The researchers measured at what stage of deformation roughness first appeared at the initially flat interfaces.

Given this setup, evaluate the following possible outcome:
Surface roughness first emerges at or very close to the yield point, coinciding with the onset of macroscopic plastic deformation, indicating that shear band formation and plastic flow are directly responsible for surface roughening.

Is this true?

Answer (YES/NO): YES